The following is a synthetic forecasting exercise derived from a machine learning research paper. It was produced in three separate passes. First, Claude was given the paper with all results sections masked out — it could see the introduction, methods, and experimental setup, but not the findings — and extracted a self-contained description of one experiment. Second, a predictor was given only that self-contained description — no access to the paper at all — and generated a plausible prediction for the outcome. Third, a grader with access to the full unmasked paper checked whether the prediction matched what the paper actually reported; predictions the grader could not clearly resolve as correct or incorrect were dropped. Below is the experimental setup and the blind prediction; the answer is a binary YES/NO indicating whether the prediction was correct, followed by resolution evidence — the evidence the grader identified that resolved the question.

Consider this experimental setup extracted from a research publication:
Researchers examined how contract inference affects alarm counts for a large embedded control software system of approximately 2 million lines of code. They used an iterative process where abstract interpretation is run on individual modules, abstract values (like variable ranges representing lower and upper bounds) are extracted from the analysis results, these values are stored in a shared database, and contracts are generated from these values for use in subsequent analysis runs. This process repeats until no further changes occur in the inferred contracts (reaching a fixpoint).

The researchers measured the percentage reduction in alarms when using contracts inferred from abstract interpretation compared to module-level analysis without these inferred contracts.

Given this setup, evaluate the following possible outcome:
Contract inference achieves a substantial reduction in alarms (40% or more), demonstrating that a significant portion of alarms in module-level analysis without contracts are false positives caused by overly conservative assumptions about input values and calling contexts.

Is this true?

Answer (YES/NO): NO